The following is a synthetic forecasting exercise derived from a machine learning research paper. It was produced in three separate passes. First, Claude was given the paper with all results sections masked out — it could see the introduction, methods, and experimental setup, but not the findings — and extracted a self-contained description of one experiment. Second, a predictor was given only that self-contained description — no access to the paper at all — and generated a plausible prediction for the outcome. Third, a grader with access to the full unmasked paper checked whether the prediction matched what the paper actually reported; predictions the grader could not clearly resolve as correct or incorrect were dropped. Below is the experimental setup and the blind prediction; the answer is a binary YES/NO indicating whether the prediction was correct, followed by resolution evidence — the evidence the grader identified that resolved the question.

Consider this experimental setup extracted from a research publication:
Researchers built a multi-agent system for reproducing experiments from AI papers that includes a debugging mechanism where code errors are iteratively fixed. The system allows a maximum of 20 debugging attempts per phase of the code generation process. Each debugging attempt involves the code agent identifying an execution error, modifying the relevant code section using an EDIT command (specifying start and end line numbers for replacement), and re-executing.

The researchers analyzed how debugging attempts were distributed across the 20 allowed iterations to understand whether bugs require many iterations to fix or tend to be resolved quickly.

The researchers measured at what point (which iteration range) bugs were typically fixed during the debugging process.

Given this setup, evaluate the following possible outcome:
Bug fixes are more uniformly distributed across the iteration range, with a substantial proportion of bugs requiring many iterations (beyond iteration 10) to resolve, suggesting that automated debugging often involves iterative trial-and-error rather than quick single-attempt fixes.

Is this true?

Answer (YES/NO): NO